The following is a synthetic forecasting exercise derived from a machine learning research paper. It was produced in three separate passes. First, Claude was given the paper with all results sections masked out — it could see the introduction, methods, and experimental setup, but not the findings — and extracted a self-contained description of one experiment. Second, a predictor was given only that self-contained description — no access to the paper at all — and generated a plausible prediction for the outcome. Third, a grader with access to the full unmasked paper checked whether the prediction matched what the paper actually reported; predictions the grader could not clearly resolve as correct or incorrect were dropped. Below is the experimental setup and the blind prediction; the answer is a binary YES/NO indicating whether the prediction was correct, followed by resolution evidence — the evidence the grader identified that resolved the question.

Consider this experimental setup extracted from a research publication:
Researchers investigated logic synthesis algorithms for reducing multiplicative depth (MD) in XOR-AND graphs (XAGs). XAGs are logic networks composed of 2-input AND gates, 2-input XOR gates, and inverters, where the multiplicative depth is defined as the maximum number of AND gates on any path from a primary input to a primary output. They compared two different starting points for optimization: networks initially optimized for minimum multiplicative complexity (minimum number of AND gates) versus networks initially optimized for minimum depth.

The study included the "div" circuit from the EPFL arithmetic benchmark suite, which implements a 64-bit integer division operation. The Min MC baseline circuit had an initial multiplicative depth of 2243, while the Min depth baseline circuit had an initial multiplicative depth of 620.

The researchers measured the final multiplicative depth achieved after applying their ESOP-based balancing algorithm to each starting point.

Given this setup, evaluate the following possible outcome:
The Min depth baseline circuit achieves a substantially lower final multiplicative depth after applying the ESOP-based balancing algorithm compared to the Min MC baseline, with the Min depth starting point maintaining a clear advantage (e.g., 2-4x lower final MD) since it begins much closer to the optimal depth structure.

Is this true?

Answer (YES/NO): NO